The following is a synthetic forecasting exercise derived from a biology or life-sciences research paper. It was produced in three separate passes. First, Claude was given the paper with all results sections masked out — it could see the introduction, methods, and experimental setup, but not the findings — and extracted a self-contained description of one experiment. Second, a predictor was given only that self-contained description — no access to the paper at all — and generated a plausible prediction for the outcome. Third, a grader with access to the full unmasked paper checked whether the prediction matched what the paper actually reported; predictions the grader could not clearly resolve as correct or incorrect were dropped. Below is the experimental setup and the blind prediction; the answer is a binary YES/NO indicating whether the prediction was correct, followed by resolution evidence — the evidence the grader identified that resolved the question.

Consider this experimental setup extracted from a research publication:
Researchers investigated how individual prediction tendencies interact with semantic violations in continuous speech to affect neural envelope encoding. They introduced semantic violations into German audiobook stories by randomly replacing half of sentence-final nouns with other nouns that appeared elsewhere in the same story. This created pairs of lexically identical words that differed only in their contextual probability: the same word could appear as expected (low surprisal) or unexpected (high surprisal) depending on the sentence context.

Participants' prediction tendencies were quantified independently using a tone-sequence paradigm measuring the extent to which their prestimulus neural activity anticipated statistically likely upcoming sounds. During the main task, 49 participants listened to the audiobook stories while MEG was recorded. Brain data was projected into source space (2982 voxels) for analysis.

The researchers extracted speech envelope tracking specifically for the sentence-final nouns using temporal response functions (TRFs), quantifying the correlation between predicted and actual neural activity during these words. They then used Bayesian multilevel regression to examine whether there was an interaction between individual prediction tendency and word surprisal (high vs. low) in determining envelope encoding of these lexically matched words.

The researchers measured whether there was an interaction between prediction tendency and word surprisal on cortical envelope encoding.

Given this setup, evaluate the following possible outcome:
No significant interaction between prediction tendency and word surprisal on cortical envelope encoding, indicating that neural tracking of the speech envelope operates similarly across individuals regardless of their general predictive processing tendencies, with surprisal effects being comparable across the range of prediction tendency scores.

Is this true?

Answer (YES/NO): NO